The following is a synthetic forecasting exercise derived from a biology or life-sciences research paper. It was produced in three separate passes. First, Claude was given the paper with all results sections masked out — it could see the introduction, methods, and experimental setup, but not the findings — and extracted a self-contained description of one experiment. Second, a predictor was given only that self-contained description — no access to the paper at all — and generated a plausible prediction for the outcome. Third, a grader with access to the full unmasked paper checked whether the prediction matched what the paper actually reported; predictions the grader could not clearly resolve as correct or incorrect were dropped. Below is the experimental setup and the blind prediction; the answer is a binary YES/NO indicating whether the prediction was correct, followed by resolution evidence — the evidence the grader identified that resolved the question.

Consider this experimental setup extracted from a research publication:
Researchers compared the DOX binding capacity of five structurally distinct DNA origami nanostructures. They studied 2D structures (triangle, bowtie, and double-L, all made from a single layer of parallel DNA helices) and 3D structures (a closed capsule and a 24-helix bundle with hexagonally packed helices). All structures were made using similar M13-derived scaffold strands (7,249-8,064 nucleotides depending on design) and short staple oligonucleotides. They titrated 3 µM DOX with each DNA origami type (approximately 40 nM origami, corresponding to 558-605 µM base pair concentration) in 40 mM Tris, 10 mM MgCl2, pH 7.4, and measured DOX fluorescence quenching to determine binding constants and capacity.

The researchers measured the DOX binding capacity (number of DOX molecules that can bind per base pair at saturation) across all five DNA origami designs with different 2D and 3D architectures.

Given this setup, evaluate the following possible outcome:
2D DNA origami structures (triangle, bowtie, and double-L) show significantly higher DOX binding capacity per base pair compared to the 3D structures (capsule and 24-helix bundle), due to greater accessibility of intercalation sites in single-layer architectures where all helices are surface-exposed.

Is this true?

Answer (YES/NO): NO